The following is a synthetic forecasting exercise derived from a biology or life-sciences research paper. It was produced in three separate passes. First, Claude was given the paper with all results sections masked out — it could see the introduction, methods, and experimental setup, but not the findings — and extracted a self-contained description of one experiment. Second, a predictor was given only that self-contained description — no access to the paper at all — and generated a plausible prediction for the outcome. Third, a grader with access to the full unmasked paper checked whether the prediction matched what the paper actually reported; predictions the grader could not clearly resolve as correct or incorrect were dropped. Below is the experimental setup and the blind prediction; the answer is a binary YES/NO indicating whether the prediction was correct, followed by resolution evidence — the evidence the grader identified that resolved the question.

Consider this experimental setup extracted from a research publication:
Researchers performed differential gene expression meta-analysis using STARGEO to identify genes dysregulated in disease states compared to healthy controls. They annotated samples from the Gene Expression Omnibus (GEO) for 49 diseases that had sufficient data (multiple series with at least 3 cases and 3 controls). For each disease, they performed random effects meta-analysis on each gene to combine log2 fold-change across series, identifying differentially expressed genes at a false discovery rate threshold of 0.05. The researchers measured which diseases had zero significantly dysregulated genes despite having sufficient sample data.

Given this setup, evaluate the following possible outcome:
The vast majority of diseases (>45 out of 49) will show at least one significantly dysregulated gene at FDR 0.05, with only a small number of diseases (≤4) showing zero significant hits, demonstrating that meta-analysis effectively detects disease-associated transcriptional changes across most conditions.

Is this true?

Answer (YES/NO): YES